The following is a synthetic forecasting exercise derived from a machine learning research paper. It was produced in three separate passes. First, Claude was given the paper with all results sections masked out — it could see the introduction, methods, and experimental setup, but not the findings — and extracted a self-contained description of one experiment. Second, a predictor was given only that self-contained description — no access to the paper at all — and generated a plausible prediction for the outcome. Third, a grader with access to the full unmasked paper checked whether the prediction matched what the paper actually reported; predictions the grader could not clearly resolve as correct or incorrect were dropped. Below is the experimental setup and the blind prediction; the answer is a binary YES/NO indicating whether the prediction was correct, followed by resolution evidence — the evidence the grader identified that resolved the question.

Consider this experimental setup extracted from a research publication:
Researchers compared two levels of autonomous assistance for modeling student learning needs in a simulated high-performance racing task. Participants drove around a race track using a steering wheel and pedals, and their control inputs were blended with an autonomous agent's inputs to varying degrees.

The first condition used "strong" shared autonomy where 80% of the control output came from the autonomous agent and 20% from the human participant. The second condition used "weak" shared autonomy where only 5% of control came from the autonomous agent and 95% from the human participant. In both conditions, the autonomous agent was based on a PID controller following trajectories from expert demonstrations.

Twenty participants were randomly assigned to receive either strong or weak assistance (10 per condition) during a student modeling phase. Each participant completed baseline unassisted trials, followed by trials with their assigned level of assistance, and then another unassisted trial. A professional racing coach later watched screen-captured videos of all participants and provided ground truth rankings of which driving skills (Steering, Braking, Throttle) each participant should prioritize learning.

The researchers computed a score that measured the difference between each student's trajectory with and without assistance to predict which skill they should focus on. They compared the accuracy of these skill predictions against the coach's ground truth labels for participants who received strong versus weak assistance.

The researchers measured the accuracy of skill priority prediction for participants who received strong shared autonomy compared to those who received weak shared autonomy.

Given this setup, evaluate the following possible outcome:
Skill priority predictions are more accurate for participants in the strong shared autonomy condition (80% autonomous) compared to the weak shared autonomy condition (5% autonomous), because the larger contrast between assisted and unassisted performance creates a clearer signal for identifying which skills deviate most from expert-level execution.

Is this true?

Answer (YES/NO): YES